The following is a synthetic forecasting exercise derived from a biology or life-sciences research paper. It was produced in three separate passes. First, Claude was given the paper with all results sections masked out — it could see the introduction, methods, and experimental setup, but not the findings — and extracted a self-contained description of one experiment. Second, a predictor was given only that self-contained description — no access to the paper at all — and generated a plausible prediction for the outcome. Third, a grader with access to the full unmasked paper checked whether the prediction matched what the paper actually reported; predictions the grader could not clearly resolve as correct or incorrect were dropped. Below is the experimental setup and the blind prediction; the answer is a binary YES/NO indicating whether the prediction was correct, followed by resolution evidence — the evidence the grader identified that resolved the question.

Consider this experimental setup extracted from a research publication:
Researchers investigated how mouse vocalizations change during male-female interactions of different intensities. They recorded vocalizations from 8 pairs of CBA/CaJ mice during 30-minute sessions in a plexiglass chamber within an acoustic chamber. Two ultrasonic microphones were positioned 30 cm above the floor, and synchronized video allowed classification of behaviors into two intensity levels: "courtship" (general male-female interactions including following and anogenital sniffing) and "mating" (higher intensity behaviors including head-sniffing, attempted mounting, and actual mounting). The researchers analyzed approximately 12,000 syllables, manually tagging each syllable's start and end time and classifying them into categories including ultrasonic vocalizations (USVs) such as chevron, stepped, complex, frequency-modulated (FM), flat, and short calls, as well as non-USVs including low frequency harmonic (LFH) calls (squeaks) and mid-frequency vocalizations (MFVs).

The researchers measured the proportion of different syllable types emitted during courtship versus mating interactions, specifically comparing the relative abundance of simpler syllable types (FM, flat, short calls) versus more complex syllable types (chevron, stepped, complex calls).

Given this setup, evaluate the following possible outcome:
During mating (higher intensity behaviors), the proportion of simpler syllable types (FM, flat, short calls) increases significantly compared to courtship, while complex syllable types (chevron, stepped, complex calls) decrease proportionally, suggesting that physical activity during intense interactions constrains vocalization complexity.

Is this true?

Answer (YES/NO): NO